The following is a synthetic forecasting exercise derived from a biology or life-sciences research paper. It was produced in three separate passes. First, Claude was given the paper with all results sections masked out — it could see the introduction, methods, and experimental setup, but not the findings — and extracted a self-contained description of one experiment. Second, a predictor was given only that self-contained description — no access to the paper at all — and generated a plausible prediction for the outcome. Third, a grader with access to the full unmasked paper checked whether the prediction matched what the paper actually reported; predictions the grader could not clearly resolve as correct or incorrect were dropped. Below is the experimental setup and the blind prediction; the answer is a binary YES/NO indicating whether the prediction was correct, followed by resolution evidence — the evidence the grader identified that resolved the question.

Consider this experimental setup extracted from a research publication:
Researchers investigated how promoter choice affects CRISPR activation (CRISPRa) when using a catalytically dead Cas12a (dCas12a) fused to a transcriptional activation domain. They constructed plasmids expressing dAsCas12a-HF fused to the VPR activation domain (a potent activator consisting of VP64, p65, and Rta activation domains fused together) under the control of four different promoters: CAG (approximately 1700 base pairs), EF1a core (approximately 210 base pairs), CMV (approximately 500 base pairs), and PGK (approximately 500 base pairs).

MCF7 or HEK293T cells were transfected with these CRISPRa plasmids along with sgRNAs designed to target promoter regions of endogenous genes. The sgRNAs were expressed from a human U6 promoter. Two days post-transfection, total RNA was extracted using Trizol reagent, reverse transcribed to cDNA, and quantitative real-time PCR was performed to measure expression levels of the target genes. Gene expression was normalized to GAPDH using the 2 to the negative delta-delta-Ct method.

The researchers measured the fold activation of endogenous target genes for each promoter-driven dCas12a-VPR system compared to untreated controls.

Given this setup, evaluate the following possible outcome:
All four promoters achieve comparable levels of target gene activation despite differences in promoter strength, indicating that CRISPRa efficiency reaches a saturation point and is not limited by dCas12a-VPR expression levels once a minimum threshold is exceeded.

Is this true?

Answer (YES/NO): NO